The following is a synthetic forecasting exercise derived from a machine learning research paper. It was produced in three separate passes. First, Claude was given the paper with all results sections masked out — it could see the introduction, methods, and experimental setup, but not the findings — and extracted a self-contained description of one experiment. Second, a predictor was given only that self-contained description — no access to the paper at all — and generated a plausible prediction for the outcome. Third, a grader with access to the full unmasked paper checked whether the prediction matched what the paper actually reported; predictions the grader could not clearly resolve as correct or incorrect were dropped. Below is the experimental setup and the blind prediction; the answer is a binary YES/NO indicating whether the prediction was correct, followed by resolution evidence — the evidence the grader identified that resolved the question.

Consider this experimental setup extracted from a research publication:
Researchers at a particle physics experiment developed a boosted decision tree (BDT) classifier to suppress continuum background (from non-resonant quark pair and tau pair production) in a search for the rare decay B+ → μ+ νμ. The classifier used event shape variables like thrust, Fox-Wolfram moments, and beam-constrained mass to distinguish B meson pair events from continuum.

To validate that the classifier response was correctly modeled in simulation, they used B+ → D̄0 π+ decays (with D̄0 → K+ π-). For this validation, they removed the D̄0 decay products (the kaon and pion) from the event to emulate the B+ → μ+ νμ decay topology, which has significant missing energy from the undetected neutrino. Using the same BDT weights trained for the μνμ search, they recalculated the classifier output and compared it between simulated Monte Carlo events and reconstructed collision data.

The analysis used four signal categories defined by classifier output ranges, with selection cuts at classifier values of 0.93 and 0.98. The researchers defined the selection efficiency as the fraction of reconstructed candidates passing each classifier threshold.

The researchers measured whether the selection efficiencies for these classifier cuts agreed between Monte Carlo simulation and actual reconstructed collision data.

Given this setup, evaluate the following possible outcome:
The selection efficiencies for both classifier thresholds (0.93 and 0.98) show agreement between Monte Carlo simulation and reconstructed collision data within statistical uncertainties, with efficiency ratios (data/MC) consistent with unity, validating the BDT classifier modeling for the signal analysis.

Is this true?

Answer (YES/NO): YES